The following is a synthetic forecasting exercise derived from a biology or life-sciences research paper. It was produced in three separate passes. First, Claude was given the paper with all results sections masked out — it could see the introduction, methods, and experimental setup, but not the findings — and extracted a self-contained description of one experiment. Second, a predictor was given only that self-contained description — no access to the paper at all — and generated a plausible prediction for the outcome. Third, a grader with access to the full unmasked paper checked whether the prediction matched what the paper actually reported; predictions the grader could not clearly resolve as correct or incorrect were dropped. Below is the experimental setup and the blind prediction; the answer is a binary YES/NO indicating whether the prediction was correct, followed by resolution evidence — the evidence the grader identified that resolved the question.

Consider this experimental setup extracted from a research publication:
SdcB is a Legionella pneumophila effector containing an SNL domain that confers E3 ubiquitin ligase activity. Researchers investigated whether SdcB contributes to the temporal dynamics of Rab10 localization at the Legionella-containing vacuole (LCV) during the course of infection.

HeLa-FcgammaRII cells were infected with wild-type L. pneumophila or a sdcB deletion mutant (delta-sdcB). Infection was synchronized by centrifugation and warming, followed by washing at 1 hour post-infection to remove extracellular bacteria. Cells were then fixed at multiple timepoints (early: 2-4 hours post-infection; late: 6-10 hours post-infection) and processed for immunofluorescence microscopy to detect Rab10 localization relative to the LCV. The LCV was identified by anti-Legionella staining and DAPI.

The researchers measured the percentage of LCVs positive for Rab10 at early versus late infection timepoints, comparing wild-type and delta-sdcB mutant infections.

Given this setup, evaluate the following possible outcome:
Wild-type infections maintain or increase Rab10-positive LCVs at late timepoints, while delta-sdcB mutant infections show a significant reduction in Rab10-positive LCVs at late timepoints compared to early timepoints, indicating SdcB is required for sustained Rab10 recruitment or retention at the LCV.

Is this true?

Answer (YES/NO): NO